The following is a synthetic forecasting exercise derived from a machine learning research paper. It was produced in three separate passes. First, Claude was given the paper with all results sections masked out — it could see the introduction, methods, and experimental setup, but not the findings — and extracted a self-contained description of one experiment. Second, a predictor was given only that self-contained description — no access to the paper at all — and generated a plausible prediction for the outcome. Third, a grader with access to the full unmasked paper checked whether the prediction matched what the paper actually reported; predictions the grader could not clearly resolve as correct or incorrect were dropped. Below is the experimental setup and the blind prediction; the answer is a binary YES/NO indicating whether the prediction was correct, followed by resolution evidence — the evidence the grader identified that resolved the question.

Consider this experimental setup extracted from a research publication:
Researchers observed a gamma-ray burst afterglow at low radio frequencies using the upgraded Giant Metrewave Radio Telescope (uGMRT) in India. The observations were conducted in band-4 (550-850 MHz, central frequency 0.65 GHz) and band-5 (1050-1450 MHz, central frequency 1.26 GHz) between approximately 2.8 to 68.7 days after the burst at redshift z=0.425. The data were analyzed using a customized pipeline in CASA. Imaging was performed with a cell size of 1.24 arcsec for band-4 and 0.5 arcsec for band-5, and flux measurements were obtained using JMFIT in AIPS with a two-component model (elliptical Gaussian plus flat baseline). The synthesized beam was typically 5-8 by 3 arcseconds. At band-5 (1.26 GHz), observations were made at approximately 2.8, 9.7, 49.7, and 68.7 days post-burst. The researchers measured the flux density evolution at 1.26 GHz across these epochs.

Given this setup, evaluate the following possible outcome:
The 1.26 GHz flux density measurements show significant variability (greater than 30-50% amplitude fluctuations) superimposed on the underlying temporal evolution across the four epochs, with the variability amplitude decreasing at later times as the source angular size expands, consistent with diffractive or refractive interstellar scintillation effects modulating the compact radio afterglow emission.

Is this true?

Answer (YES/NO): NO